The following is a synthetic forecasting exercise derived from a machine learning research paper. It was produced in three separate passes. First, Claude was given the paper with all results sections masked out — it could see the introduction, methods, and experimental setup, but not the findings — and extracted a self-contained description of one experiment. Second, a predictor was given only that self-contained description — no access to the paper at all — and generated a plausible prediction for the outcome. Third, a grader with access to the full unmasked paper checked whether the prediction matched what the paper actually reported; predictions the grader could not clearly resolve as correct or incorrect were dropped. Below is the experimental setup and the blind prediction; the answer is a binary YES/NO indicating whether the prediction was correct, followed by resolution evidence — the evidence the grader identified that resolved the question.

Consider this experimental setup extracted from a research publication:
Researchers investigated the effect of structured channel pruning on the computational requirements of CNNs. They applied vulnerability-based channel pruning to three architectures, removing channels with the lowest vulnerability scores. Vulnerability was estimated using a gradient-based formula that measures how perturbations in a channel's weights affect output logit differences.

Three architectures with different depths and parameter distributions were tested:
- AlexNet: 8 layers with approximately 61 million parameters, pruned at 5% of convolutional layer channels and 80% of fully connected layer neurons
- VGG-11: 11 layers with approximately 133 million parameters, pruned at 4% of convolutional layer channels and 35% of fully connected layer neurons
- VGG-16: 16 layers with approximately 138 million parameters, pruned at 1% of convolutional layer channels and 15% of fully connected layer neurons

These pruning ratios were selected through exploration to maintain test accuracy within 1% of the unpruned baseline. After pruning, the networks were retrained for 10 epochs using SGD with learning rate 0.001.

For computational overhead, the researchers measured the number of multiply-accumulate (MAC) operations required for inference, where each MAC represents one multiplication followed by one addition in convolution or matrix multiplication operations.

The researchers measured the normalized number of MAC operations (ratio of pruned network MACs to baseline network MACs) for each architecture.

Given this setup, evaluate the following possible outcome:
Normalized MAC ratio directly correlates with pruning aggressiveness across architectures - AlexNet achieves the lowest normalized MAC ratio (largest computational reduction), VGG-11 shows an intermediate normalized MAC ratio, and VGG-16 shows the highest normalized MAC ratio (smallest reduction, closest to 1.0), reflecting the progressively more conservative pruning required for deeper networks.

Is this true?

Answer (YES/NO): YES